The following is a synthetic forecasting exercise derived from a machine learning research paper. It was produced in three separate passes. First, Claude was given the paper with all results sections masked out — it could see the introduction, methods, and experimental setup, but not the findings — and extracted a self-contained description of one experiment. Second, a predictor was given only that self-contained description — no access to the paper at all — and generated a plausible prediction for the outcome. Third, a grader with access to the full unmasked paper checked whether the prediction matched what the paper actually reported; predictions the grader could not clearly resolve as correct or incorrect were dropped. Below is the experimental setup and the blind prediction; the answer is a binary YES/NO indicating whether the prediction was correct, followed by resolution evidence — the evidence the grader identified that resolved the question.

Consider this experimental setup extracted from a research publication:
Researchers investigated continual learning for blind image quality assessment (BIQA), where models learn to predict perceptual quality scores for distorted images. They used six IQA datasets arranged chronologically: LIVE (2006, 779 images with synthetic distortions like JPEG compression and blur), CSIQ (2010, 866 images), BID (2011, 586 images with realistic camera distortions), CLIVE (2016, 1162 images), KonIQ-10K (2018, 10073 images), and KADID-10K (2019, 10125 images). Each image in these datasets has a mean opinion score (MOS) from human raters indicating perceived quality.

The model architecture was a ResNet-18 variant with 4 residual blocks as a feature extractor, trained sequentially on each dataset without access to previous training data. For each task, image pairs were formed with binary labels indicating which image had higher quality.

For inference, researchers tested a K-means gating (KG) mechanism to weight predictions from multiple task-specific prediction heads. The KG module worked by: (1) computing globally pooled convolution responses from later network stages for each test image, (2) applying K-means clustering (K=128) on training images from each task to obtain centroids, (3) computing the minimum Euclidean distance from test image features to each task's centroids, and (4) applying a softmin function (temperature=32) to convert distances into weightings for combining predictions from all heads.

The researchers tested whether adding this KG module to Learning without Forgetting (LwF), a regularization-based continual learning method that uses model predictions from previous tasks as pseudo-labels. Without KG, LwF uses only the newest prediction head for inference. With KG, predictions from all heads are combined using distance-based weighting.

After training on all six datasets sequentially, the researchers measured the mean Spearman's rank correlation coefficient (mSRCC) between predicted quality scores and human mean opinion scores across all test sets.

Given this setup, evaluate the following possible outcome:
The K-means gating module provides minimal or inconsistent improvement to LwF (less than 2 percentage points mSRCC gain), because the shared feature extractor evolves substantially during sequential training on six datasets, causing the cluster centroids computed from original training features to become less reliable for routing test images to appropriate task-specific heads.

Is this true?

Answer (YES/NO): NO